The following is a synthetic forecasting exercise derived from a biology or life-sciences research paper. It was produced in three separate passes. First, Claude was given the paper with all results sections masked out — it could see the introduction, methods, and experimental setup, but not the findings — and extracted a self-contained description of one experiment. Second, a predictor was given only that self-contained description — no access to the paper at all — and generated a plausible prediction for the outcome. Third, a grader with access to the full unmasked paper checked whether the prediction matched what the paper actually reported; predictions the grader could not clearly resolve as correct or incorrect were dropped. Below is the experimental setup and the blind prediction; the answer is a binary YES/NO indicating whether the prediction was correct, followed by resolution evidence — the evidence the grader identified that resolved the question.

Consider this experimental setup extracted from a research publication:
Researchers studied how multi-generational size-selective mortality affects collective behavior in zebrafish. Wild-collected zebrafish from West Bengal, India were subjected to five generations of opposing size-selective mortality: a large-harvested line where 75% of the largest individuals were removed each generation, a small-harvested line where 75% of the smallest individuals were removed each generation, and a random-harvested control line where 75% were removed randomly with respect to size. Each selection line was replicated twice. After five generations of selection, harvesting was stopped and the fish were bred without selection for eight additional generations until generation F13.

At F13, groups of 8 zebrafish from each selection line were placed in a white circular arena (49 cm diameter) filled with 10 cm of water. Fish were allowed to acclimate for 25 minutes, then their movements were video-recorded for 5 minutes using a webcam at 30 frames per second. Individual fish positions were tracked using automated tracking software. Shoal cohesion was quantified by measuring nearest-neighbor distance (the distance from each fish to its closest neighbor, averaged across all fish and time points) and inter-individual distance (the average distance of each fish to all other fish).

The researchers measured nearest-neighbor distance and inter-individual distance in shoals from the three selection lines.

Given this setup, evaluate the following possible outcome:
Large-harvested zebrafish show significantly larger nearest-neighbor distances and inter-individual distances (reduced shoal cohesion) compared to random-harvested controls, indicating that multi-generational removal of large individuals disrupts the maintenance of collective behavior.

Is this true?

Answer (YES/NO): YES